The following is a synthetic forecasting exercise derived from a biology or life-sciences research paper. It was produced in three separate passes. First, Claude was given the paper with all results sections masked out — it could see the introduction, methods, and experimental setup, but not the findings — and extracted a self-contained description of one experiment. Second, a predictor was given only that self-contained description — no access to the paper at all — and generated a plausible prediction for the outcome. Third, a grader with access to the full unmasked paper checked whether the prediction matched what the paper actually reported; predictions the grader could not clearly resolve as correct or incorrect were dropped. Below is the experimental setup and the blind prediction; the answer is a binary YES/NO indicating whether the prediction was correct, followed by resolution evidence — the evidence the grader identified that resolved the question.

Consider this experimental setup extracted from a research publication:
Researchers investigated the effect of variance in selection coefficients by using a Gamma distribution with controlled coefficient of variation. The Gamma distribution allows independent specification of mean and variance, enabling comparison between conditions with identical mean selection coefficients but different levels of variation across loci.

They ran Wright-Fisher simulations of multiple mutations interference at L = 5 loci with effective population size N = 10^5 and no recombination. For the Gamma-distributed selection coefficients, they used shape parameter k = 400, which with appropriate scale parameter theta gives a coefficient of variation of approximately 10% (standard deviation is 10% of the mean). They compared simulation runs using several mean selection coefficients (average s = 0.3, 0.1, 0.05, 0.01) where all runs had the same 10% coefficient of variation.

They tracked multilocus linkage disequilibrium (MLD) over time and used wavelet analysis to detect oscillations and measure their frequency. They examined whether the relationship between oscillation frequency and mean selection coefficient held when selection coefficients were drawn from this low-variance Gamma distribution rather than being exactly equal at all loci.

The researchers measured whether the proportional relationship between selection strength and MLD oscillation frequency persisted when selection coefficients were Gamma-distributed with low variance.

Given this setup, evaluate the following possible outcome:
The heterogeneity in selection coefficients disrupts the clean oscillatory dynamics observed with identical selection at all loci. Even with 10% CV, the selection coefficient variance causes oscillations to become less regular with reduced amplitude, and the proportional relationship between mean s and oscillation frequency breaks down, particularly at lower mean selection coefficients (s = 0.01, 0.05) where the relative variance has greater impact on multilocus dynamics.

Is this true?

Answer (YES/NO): NO